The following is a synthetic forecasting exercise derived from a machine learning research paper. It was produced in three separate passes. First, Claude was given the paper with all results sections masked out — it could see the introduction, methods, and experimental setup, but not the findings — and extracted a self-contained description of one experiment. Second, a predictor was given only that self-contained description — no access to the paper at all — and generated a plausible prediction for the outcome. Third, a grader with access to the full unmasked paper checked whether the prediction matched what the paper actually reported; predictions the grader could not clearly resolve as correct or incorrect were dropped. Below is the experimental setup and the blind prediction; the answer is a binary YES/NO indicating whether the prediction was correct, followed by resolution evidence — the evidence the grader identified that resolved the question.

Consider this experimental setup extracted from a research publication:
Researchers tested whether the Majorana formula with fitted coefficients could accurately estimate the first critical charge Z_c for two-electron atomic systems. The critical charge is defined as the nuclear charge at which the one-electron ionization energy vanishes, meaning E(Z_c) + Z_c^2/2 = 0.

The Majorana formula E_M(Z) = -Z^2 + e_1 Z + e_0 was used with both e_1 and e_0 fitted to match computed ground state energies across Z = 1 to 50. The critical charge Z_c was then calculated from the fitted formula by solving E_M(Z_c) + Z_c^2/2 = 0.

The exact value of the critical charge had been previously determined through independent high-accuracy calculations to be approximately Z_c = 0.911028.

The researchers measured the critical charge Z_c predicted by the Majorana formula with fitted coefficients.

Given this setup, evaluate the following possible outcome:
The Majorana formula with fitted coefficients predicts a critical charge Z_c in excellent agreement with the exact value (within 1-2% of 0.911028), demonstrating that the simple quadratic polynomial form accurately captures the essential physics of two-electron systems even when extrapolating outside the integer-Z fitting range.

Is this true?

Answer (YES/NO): YES